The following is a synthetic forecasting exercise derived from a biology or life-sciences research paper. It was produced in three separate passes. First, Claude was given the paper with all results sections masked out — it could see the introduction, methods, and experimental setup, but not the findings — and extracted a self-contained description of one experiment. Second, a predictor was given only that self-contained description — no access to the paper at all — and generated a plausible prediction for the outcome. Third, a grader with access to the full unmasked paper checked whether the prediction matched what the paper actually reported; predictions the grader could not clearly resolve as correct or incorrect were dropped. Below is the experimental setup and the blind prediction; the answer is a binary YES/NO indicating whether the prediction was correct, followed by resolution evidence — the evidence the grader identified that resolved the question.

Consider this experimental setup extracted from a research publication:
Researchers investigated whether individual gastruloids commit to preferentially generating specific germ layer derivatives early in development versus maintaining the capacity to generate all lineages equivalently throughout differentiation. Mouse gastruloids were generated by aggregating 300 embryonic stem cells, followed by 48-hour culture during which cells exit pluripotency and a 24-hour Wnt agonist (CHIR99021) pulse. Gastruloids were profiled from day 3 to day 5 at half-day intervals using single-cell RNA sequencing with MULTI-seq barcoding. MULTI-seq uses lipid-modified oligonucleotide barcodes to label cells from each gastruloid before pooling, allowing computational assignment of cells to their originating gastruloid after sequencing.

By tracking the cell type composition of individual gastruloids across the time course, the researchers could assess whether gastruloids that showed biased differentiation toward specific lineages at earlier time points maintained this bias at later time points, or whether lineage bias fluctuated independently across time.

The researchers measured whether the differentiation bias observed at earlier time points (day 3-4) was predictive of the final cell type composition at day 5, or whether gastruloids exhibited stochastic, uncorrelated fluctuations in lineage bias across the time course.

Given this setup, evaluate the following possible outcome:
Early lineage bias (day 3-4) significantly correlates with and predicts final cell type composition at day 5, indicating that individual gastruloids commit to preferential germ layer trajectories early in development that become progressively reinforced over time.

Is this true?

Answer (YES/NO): NO